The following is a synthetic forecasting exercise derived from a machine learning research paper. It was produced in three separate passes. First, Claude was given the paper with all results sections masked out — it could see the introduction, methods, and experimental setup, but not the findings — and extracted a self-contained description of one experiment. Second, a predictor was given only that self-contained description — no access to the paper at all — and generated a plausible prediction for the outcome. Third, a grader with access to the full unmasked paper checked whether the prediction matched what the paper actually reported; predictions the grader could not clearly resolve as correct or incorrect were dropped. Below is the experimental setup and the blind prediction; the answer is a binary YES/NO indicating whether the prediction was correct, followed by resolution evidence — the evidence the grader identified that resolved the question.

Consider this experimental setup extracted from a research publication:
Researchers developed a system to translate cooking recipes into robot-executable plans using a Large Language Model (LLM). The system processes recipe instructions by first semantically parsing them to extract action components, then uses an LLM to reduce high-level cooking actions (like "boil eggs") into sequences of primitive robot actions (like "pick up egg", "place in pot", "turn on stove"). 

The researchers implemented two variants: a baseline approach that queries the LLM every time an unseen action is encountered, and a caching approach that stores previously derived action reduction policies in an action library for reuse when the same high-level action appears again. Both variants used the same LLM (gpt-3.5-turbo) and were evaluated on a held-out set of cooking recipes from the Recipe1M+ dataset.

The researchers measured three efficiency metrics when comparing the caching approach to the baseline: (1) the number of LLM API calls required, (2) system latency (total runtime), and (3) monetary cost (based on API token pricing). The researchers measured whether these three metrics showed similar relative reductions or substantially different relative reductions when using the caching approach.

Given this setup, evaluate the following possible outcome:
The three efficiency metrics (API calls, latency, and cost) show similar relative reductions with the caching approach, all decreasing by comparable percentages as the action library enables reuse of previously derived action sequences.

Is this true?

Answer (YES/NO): NO